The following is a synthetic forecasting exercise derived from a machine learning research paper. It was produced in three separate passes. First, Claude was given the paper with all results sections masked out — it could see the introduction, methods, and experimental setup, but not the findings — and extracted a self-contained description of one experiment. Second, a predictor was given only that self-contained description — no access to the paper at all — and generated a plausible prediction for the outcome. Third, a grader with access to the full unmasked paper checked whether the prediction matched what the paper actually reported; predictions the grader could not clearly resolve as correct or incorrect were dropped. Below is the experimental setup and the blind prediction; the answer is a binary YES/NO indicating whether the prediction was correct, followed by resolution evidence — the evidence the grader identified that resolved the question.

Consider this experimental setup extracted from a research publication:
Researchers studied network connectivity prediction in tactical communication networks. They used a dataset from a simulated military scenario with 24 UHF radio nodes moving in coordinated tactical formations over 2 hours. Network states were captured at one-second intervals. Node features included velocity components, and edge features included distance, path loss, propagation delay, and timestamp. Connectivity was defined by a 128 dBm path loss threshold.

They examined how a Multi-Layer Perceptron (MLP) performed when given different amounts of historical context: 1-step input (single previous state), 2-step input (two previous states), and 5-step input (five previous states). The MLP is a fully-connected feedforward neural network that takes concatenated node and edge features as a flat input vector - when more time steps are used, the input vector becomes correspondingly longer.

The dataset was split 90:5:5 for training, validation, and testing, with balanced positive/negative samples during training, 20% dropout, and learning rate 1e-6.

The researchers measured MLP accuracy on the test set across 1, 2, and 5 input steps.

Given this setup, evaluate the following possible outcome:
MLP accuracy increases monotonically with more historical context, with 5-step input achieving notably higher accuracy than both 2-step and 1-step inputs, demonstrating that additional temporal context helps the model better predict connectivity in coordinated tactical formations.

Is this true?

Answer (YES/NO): NO